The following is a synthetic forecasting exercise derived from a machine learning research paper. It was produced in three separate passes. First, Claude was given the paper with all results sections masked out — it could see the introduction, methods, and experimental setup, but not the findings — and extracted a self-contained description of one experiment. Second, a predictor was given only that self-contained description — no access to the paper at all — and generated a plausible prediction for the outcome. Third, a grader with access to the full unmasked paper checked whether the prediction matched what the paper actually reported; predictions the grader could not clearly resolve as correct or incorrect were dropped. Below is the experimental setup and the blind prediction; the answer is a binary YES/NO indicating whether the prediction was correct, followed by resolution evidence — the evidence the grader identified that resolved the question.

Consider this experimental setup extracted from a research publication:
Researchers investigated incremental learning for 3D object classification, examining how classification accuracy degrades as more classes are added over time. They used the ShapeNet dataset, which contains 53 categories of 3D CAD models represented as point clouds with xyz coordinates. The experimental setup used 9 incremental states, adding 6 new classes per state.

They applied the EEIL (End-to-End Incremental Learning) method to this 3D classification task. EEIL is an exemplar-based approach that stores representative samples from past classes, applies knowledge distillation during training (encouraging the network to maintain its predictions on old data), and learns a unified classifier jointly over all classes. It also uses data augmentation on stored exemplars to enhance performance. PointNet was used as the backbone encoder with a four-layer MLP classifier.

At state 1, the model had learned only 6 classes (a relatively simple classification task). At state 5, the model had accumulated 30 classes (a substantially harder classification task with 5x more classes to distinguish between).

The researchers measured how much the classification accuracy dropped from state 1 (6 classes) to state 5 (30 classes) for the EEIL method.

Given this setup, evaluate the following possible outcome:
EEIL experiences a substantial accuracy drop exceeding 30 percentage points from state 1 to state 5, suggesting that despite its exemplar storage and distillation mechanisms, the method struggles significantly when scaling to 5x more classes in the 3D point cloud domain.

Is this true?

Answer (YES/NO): NO